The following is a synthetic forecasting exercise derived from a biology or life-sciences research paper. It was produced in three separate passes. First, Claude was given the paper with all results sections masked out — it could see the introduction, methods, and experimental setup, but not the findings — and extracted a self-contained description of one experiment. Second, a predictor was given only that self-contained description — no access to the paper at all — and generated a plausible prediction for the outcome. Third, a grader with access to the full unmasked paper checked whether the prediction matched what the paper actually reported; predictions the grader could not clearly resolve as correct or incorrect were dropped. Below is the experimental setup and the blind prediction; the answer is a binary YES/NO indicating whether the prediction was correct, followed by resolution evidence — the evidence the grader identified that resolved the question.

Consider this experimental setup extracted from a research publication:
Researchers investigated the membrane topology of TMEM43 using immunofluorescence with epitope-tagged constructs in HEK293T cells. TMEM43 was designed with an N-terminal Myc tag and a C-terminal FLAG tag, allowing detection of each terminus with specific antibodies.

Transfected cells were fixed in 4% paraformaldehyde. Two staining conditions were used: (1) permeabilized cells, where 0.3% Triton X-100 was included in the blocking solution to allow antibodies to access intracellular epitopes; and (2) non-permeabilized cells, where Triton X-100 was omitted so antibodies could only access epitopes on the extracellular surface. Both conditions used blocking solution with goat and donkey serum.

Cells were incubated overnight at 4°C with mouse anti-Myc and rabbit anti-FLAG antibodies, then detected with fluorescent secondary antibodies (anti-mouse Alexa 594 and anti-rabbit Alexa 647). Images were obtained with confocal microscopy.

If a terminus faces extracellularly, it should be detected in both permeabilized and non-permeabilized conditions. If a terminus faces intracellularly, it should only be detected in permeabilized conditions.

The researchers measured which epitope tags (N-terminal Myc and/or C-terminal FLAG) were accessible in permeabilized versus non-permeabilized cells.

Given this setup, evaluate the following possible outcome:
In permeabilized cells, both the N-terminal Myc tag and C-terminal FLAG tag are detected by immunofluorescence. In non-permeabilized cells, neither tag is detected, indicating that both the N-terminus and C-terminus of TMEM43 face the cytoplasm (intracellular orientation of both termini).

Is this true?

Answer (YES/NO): NO